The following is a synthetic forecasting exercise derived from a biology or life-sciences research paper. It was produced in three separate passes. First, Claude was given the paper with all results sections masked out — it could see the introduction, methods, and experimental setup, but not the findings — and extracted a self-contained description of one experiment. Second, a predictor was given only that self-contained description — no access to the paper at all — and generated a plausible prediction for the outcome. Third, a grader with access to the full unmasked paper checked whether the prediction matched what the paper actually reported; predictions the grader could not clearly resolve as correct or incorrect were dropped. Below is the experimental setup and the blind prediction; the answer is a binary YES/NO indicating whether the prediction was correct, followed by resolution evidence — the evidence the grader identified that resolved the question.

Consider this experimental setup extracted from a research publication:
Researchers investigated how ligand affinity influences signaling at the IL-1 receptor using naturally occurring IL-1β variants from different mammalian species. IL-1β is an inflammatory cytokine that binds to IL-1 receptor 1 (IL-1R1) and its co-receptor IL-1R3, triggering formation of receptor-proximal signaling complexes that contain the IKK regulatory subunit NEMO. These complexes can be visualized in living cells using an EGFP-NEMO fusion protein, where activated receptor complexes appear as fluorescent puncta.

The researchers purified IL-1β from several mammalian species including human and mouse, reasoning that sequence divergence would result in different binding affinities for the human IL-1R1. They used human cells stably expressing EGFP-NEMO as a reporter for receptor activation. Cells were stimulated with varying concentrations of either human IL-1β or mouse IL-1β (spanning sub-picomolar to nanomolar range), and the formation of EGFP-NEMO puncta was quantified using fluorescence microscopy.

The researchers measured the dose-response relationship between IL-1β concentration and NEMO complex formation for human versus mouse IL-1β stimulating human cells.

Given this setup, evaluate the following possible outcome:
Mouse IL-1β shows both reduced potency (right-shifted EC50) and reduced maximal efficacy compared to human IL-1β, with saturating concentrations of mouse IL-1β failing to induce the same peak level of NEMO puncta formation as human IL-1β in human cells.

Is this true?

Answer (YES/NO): NO